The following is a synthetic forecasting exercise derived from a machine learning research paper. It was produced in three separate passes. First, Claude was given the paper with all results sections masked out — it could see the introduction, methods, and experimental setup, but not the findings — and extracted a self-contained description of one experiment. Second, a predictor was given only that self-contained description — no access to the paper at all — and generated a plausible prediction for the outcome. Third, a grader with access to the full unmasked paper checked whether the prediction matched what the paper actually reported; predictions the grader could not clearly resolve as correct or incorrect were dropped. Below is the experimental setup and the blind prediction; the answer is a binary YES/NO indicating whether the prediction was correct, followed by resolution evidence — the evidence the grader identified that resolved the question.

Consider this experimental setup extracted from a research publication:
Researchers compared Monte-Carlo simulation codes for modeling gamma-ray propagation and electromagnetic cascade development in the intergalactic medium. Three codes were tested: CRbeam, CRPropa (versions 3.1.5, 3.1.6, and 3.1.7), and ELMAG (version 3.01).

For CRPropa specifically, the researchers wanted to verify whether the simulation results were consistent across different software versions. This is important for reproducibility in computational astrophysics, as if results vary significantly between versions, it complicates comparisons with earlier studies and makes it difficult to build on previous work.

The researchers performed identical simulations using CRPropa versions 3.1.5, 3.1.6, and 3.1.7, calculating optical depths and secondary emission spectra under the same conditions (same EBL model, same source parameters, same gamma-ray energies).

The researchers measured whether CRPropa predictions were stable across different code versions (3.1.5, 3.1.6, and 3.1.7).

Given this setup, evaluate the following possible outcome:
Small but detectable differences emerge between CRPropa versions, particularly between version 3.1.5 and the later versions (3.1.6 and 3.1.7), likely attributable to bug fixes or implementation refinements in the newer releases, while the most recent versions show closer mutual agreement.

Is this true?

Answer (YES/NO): NO